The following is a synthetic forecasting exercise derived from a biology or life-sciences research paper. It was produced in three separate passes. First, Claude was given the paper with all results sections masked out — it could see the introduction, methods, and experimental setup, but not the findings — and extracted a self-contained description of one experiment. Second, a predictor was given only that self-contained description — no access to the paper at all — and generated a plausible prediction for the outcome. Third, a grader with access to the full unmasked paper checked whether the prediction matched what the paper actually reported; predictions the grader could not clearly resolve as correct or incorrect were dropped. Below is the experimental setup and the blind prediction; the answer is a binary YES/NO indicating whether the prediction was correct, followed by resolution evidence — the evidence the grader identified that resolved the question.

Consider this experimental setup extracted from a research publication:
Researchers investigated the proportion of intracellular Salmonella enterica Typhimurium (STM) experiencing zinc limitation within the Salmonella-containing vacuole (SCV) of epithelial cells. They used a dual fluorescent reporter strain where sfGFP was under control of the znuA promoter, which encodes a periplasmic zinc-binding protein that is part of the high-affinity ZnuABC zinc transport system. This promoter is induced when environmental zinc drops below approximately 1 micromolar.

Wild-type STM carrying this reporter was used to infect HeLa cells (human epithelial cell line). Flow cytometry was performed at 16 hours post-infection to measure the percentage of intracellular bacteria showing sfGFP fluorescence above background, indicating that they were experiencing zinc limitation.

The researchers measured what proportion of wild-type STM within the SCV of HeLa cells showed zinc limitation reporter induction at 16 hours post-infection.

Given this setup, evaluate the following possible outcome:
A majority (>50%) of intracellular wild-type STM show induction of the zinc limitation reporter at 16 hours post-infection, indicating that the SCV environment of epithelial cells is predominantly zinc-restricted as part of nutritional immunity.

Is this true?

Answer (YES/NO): NO